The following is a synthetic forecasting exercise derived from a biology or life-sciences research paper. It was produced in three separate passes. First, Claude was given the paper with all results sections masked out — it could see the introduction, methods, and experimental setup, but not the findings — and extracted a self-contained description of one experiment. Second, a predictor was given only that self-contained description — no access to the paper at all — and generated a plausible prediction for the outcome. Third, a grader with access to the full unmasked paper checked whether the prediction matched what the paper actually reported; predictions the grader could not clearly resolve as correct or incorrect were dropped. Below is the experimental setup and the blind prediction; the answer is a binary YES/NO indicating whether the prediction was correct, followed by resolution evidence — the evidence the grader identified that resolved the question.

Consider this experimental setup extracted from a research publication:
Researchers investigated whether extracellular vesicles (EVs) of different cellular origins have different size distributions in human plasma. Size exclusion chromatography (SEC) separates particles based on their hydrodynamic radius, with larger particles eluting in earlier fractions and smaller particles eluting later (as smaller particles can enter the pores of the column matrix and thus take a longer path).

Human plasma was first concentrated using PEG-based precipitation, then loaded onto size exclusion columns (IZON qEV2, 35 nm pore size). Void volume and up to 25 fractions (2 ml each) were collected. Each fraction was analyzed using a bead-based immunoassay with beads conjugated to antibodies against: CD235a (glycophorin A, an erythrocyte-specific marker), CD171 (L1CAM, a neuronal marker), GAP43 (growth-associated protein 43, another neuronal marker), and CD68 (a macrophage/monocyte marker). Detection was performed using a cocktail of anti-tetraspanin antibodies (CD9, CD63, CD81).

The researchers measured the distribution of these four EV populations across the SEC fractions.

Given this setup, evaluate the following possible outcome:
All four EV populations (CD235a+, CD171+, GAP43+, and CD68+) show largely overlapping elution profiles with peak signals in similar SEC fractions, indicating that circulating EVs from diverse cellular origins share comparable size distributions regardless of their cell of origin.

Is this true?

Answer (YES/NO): NO